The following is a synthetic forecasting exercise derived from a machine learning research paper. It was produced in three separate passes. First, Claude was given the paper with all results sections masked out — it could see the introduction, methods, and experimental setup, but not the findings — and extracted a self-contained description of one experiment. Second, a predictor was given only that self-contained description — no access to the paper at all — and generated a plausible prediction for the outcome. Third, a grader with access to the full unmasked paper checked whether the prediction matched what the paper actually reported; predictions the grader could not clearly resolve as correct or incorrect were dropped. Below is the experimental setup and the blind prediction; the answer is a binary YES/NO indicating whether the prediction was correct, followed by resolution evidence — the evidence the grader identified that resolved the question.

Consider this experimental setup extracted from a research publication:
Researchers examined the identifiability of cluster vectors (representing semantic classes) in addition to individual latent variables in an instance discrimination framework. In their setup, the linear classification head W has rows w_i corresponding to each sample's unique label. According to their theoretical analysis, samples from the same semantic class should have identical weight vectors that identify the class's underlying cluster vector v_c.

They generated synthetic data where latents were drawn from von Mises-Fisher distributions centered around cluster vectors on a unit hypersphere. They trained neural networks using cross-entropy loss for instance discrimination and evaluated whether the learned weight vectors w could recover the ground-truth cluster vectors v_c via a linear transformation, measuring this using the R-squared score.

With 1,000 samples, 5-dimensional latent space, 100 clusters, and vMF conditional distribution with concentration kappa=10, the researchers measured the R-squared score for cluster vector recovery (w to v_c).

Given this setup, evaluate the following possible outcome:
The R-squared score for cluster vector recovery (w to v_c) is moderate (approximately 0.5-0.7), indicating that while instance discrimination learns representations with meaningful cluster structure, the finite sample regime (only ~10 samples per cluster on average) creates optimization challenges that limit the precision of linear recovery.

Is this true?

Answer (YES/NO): NO